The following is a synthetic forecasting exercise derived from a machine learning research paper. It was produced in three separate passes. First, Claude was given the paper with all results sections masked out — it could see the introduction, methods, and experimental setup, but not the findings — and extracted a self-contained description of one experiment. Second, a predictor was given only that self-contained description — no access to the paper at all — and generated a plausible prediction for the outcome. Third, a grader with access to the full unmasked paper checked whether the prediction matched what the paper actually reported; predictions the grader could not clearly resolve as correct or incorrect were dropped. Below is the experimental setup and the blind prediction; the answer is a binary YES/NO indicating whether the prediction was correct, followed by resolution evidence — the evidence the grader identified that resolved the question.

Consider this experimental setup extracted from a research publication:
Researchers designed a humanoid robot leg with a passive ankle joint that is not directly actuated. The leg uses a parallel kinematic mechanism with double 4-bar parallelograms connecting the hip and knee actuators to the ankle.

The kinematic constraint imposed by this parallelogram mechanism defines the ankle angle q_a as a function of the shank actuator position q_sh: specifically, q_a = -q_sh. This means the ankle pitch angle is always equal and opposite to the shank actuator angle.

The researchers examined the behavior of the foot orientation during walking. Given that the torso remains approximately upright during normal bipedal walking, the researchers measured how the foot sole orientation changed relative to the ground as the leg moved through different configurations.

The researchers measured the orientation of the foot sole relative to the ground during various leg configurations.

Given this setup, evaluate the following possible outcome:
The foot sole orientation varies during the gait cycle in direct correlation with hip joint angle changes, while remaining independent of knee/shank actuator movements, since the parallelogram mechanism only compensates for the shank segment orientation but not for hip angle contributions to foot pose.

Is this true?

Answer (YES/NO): NO